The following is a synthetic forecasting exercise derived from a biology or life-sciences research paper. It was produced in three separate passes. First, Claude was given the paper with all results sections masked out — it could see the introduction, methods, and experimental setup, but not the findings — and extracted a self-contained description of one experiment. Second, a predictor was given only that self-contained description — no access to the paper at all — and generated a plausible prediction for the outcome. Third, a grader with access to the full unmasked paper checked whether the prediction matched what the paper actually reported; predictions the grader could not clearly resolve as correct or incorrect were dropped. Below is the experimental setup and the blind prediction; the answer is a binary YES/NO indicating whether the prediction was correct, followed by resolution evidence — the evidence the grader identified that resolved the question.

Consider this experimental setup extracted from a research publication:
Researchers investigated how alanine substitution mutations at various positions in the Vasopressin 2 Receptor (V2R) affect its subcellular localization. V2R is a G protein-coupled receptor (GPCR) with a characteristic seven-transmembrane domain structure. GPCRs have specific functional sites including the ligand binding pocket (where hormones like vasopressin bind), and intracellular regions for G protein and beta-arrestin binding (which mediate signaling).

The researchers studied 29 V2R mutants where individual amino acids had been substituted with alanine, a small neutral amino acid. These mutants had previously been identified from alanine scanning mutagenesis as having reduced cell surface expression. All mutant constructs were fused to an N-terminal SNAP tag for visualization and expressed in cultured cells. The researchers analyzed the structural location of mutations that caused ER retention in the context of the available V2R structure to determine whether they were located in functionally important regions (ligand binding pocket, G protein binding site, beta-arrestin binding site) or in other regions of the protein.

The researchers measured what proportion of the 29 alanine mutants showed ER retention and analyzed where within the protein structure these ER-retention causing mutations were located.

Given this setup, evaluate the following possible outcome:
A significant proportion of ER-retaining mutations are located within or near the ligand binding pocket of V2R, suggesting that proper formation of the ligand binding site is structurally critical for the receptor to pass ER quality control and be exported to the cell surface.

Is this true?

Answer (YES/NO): NO